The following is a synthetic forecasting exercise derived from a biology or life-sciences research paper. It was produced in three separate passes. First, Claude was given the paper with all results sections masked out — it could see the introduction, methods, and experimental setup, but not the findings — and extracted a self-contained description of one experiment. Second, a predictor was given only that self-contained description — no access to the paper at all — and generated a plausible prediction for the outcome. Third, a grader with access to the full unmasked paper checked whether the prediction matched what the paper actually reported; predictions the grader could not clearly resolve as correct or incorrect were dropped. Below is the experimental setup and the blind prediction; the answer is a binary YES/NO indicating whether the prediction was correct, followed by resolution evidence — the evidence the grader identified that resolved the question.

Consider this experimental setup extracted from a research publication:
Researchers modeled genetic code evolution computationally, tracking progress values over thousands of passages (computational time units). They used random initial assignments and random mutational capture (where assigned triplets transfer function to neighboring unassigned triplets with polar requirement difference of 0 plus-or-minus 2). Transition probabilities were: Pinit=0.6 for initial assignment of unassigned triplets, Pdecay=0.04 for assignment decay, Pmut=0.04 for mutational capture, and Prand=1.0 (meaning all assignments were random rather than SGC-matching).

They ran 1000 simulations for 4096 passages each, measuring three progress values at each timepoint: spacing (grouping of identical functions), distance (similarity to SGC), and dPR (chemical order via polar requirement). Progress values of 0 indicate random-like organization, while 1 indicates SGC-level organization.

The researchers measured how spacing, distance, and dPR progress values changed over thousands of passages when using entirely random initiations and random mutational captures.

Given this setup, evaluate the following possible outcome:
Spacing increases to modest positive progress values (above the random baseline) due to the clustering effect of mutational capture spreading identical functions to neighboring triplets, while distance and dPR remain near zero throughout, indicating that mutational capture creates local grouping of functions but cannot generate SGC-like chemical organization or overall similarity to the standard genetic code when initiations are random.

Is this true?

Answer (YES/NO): NO